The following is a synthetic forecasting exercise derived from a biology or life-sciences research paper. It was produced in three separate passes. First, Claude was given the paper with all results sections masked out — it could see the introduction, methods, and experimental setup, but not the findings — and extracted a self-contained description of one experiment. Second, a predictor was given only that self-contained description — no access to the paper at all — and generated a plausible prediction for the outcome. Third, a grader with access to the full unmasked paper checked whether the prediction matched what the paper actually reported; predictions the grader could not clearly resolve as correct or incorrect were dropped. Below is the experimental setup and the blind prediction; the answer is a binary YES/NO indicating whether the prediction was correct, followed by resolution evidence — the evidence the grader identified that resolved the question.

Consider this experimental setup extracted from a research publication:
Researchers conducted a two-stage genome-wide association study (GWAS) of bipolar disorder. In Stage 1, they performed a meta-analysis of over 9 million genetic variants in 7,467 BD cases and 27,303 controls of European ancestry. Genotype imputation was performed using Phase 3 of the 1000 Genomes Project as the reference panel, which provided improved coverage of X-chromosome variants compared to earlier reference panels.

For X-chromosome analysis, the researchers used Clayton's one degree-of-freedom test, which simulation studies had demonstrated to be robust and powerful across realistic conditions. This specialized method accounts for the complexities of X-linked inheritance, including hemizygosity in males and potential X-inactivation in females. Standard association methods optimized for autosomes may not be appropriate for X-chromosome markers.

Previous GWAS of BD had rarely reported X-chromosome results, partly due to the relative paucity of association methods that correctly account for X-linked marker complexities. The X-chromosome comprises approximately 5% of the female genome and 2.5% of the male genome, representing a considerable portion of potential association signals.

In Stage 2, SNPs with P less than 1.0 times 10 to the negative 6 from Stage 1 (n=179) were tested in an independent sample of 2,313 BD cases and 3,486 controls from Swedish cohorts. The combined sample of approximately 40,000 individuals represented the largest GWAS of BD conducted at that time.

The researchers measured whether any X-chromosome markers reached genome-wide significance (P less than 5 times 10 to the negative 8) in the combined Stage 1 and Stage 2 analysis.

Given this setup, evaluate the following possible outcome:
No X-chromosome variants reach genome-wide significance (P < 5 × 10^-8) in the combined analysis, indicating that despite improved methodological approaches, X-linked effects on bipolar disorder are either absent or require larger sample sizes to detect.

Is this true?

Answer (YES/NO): YES